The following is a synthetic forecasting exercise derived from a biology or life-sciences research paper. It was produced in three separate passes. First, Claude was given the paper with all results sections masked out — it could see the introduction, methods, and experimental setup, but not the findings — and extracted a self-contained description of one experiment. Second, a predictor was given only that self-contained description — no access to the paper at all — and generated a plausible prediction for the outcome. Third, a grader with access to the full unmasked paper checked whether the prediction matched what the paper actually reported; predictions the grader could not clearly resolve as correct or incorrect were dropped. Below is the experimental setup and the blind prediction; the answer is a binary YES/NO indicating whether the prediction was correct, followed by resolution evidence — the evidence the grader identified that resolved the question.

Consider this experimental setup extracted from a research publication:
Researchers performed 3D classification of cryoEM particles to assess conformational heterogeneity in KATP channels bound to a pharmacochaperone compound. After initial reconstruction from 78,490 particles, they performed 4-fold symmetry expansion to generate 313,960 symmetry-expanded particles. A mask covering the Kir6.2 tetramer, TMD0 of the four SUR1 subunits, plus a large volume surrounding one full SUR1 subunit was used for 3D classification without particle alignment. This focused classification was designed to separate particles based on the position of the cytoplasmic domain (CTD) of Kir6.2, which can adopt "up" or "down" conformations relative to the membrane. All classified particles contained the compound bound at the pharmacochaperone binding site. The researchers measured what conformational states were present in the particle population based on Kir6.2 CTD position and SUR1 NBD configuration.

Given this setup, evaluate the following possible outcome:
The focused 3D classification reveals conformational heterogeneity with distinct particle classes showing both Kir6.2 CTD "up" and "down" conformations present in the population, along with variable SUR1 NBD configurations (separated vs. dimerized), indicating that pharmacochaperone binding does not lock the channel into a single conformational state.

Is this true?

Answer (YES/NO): NO